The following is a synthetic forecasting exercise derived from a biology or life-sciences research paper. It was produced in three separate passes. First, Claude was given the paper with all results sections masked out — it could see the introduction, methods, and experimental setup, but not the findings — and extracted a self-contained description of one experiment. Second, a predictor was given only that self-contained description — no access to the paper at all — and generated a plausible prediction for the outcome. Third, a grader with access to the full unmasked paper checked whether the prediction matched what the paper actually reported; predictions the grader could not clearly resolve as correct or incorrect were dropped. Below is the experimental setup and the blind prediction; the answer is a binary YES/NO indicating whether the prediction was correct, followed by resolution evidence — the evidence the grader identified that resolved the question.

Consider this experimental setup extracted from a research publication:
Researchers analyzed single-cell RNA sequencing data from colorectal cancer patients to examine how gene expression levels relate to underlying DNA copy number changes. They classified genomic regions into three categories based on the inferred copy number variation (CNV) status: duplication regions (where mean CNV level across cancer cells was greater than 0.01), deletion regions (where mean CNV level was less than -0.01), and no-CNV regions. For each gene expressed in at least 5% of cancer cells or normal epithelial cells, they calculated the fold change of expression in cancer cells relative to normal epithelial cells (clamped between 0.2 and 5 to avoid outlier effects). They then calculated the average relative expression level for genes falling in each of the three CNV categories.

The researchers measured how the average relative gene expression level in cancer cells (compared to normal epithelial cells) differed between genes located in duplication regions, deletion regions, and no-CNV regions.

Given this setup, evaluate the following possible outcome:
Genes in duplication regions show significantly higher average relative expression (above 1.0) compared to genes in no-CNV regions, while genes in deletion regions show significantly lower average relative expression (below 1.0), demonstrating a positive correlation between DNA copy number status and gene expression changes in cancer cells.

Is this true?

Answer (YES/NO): YES